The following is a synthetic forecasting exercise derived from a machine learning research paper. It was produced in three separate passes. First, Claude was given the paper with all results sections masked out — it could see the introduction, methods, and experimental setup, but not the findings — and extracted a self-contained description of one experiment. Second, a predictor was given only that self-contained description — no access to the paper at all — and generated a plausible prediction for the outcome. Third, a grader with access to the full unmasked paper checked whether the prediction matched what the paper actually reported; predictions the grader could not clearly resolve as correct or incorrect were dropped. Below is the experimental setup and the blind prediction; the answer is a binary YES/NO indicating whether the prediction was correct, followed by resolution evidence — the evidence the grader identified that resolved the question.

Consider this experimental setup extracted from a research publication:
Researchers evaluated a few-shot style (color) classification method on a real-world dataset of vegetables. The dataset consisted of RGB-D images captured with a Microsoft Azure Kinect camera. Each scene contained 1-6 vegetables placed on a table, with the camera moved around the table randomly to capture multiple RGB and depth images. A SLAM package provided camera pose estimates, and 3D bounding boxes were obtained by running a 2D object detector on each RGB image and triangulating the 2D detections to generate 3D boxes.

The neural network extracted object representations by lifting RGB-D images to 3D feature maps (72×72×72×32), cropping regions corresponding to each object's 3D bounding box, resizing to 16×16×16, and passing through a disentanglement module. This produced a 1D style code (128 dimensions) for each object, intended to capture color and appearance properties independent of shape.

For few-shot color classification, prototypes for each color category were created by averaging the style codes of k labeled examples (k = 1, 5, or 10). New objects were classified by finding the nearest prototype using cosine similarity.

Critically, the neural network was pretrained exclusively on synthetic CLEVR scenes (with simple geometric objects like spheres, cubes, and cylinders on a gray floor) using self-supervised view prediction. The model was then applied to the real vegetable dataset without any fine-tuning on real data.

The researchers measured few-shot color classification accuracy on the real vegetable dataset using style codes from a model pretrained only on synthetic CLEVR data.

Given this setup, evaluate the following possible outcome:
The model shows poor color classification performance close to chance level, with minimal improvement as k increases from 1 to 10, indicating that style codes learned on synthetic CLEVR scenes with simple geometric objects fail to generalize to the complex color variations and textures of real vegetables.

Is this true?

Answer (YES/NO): NO